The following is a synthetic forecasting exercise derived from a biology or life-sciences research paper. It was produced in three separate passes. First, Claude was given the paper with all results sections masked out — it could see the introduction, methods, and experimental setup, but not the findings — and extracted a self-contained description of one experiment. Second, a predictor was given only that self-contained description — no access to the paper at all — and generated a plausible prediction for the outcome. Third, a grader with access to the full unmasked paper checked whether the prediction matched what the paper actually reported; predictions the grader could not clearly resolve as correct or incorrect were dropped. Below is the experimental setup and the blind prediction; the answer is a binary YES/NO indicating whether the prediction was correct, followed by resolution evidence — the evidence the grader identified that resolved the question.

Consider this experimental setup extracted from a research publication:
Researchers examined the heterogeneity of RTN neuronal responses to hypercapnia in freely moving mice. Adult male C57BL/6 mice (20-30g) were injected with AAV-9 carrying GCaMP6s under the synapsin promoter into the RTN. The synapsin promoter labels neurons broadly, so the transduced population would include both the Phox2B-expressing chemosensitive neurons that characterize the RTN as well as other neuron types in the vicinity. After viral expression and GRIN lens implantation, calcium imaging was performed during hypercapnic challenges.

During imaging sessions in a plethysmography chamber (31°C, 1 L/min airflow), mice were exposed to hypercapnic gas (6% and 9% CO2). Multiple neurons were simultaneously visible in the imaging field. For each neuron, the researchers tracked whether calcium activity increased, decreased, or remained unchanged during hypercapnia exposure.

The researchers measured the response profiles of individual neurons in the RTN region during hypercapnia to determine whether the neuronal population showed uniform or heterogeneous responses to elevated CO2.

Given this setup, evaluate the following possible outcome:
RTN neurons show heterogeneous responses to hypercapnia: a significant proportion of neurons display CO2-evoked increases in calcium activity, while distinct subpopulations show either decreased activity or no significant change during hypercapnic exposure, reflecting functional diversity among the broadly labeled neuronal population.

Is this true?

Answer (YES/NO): YES